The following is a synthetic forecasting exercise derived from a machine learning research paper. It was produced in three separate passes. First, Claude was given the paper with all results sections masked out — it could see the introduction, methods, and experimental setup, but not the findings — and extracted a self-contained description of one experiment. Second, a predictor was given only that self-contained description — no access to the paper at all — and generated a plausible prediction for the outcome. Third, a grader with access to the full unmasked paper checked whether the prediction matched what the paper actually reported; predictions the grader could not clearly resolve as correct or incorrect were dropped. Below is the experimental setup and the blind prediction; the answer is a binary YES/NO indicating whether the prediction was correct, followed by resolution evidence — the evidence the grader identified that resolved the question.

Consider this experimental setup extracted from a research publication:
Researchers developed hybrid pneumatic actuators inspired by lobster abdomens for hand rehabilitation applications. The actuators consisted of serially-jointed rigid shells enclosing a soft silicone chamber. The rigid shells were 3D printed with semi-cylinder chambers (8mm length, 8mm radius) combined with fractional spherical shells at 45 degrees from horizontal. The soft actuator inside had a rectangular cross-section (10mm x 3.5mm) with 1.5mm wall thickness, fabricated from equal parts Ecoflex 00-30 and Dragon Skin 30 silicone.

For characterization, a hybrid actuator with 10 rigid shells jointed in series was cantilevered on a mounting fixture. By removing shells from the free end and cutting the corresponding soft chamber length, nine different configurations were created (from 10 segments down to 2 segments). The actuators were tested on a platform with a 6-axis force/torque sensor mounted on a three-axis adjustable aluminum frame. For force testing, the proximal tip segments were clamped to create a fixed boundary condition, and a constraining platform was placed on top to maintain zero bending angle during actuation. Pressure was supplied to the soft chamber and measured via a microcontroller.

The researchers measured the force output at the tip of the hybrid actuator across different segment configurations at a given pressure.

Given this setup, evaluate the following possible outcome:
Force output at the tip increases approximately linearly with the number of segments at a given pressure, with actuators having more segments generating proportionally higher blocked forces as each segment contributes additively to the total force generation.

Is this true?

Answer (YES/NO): NO